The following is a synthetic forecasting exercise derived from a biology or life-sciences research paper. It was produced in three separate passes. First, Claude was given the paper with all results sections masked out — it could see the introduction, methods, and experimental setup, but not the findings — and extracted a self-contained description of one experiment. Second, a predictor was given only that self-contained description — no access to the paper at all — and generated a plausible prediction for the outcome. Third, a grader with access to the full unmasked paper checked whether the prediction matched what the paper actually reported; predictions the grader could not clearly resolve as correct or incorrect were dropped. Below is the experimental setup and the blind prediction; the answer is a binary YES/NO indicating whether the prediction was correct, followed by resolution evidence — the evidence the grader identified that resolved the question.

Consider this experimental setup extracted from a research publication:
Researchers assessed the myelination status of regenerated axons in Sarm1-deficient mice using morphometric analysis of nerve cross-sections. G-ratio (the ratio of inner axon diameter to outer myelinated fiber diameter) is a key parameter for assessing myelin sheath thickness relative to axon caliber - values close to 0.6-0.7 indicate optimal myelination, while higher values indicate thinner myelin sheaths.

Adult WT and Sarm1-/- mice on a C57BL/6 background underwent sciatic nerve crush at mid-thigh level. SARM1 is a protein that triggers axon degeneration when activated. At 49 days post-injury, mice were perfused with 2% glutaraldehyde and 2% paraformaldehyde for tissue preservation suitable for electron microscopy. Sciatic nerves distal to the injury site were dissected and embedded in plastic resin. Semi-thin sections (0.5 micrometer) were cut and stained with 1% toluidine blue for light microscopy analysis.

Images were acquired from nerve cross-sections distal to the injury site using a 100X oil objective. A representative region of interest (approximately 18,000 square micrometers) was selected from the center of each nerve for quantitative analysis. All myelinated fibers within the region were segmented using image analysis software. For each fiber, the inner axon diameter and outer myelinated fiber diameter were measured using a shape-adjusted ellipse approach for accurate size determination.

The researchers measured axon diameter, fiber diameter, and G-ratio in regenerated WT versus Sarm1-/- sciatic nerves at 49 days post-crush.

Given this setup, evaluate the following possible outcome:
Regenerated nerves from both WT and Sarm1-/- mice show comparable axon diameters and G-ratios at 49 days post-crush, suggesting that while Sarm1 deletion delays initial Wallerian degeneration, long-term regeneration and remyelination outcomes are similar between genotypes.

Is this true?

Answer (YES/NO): NO